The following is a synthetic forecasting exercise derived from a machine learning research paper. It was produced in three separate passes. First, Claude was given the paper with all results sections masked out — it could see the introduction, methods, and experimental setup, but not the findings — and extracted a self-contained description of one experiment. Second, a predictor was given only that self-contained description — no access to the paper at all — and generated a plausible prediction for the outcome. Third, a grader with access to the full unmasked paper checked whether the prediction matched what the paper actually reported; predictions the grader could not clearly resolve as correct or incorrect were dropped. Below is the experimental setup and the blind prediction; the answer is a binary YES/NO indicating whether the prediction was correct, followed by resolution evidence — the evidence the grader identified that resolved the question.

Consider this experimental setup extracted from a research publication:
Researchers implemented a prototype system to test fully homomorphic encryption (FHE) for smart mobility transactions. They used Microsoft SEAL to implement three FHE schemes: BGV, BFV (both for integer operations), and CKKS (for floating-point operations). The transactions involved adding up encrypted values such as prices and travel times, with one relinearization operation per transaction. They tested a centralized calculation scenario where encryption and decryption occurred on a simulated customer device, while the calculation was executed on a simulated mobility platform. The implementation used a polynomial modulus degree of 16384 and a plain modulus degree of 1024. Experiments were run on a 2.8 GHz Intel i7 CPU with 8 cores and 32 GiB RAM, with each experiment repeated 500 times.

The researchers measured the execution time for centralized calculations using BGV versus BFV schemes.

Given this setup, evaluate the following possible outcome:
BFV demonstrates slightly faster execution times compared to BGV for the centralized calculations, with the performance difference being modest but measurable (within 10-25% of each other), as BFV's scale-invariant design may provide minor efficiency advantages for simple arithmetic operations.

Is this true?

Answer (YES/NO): NO